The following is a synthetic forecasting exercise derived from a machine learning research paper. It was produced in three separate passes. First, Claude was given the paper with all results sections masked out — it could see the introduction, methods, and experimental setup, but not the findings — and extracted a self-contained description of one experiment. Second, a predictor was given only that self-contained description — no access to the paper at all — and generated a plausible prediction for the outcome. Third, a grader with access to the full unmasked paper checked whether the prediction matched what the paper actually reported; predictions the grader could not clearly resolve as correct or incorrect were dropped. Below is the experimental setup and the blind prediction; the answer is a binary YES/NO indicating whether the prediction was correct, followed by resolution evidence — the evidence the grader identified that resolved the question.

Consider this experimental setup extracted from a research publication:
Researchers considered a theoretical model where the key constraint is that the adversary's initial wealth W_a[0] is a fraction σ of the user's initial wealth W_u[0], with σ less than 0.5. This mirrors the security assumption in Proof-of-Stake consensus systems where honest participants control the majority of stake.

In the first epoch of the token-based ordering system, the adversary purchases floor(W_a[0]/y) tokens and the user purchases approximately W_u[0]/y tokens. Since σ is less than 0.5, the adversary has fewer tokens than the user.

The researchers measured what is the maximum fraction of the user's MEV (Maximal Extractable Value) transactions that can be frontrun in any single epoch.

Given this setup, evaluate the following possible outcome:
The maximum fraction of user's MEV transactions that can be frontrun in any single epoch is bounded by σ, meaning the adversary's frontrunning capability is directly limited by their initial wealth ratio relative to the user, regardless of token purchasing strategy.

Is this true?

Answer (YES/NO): YES